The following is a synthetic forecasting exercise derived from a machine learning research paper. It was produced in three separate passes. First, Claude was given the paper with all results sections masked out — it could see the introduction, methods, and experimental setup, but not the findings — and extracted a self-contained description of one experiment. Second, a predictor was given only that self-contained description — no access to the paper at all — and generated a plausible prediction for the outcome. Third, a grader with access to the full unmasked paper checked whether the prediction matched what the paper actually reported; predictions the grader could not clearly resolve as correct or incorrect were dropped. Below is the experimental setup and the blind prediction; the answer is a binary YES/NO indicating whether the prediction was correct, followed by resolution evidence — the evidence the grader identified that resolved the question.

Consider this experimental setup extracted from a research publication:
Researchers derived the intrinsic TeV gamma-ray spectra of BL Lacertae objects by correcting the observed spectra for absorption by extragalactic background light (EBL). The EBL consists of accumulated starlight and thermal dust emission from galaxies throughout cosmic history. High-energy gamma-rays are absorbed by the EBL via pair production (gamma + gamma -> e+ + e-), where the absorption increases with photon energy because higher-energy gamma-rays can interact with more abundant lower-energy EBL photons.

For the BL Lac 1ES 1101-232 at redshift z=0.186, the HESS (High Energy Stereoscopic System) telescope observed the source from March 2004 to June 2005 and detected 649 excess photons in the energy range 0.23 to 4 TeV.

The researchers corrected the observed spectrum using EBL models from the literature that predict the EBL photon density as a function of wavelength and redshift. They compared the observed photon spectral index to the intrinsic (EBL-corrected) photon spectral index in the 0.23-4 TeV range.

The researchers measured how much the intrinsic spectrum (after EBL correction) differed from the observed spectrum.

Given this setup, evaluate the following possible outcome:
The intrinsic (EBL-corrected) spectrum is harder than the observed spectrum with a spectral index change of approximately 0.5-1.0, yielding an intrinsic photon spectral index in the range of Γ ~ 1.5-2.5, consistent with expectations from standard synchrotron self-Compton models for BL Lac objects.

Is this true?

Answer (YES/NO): NO